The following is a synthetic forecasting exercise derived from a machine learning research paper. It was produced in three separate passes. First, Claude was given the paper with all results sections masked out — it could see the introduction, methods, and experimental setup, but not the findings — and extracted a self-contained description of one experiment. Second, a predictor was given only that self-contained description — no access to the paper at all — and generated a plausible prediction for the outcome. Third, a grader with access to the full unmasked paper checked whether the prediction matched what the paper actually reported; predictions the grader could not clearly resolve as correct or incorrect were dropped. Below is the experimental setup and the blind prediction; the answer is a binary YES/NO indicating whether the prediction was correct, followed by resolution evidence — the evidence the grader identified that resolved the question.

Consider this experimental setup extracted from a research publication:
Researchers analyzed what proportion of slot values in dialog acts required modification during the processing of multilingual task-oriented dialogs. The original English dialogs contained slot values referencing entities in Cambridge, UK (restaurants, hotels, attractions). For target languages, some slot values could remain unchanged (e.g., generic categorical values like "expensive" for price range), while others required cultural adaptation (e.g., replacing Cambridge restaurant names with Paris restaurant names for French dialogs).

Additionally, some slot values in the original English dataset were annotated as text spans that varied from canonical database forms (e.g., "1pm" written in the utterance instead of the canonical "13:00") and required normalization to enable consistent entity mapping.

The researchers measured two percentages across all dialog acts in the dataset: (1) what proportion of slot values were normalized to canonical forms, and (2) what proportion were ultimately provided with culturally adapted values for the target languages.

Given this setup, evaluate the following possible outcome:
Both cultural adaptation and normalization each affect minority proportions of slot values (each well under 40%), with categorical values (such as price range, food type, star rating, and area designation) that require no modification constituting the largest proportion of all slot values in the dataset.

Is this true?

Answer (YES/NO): NO